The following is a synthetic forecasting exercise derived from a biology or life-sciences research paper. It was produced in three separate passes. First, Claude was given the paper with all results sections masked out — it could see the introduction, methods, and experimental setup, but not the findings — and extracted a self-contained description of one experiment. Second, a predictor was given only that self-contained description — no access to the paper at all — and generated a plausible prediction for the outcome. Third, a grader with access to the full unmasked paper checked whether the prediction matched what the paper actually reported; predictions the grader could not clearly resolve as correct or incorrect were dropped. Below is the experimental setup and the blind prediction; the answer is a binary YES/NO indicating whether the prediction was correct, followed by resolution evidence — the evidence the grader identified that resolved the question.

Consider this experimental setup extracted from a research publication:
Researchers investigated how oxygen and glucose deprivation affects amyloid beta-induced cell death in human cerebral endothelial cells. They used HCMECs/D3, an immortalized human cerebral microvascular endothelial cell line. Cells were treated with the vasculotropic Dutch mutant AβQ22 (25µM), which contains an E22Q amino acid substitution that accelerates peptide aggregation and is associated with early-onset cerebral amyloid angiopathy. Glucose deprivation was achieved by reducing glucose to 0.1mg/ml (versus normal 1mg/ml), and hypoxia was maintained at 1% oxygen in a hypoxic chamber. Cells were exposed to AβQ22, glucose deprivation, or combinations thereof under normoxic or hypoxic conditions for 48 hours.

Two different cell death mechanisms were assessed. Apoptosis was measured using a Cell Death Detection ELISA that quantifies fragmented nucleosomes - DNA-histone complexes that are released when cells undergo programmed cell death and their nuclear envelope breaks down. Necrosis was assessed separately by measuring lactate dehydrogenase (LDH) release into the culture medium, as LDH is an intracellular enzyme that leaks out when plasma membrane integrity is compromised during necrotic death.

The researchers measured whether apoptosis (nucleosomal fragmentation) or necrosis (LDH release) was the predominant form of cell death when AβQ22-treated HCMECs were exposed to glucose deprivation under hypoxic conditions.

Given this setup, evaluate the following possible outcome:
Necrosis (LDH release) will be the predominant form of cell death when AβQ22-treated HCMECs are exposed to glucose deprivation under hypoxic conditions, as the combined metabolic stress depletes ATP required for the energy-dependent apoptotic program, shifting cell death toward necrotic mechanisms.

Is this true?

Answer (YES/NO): NO